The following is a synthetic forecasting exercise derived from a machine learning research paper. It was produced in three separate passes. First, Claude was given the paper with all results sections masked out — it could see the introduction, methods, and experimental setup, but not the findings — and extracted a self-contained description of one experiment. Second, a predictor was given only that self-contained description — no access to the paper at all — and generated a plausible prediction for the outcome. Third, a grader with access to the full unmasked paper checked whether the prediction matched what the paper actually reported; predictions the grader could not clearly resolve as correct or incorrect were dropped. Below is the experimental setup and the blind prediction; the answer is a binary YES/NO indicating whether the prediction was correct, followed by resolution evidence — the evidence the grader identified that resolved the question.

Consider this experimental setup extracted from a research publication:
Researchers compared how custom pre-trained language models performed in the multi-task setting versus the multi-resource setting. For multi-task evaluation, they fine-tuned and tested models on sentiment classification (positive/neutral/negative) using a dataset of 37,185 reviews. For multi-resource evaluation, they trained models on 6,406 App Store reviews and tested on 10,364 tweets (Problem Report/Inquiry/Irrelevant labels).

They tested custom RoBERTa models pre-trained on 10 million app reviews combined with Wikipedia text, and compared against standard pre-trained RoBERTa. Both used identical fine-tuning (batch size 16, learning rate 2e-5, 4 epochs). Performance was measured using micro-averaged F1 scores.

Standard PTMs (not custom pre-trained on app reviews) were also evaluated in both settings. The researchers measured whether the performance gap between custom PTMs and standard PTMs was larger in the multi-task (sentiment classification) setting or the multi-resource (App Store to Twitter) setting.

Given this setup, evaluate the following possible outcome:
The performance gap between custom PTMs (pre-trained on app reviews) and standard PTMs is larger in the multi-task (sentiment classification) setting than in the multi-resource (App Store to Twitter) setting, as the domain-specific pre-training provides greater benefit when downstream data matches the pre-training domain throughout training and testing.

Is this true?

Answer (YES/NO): NO